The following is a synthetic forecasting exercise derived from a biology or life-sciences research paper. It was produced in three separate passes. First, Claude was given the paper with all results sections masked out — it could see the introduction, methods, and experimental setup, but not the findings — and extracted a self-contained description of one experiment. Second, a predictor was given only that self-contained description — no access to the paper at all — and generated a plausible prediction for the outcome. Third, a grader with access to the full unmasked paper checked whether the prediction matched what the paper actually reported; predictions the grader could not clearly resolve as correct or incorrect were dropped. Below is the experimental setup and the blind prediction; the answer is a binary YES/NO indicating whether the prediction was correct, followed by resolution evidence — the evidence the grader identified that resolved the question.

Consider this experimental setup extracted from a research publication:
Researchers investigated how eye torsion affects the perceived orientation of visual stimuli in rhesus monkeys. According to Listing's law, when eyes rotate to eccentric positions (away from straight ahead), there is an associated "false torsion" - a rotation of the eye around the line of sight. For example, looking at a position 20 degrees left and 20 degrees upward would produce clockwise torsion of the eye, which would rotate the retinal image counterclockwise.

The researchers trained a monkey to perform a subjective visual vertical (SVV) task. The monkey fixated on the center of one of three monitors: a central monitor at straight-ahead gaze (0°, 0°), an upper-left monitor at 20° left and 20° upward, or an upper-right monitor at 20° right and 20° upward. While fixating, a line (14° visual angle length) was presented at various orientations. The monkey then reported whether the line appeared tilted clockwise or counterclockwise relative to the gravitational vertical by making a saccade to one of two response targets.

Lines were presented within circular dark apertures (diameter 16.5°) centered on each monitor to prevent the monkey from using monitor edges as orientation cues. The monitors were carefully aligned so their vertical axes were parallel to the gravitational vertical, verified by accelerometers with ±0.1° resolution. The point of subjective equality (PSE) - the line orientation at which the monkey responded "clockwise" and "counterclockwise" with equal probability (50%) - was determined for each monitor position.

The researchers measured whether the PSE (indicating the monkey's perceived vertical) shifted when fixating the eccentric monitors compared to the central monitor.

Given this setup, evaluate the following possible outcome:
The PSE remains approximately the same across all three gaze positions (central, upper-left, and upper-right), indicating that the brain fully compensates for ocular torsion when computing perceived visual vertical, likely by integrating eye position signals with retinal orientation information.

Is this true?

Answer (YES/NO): NO